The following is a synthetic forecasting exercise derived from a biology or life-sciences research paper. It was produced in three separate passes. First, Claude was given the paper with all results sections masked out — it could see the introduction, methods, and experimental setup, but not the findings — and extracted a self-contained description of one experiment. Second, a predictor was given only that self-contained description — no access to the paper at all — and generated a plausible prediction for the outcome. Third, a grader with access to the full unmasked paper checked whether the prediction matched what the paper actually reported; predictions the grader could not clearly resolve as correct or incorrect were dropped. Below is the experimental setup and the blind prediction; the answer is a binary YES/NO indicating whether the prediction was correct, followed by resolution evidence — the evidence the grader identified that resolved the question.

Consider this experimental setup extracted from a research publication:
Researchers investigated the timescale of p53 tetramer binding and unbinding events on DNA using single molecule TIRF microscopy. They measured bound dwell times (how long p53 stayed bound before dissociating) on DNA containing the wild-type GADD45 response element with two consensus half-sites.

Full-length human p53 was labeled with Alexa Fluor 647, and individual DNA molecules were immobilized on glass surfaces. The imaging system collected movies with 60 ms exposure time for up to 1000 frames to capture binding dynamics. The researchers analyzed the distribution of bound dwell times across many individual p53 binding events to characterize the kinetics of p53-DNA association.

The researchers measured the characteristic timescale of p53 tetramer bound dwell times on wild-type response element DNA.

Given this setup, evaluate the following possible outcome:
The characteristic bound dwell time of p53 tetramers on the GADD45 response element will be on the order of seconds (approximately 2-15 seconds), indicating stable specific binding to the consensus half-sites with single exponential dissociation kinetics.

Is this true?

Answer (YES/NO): YES